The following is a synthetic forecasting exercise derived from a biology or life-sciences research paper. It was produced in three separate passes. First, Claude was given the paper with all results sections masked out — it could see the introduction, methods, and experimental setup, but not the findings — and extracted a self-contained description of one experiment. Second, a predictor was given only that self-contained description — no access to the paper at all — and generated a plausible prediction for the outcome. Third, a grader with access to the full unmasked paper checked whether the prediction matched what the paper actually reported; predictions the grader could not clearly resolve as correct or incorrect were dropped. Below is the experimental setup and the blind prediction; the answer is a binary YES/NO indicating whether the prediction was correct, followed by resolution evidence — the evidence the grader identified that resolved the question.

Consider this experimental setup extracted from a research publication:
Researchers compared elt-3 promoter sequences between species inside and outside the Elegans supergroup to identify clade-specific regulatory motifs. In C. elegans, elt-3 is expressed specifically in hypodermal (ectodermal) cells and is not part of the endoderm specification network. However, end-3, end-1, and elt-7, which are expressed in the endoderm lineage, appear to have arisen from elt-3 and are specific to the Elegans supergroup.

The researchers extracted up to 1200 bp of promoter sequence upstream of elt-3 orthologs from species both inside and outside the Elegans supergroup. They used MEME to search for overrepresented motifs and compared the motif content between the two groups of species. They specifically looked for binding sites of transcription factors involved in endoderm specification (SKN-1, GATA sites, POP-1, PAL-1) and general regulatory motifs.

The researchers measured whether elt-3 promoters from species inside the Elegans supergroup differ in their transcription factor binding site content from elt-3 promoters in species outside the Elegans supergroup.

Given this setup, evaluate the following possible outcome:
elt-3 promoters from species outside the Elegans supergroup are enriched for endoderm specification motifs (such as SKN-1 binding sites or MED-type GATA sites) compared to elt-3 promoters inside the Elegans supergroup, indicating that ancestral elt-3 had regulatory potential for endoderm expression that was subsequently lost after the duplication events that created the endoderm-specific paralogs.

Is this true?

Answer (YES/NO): NO